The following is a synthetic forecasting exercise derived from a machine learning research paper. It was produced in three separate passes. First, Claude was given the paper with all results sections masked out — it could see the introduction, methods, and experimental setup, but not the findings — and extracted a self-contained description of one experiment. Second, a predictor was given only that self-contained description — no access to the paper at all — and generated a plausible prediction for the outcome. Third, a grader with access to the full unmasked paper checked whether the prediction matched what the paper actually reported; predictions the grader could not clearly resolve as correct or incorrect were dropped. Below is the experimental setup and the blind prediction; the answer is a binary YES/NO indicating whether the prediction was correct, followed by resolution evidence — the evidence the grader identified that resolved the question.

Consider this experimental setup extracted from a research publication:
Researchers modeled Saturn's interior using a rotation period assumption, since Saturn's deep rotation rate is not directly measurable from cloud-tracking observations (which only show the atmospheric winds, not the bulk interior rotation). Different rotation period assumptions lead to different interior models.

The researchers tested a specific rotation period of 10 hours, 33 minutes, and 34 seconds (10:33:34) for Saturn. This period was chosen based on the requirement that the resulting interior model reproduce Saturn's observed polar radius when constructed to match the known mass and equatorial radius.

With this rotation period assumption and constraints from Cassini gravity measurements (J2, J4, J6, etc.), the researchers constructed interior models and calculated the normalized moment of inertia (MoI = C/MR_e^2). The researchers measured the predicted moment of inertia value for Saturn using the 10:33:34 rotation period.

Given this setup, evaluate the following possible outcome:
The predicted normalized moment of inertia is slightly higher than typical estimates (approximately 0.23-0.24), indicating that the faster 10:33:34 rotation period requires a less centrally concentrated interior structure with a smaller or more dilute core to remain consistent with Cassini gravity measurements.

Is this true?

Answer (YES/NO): NO